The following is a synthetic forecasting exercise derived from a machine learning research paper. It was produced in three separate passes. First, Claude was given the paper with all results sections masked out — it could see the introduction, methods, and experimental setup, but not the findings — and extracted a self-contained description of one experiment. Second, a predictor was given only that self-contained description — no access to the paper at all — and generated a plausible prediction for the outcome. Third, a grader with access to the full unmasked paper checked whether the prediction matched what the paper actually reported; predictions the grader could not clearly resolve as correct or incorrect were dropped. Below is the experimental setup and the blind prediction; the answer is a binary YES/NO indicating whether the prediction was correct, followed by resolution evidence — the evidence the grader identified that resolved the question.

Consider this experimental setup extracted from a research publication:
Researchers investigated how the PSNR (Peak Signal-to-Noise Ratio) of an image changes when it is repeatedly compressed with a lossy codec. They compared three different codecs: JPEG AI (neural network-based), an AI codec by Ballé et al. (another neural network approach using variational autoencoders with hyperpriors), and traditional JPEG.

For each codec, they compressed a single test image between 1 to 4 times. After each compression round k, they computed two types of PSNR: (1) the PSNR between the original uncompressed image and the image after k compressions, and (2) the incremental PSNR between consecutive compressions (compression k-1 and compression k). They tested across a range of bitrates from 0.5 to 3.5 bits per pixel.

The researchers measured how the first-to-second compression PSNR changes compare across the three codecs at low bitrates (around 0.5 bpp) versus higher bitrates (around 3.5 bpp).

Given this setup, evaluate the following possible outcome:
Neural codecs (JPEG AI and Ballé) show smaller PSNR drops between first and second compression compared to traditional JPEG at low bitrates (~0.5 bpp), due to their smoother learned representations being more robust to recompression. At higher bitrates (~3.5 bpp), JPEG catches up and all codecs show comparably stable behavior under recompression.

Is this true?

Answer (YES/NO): NO